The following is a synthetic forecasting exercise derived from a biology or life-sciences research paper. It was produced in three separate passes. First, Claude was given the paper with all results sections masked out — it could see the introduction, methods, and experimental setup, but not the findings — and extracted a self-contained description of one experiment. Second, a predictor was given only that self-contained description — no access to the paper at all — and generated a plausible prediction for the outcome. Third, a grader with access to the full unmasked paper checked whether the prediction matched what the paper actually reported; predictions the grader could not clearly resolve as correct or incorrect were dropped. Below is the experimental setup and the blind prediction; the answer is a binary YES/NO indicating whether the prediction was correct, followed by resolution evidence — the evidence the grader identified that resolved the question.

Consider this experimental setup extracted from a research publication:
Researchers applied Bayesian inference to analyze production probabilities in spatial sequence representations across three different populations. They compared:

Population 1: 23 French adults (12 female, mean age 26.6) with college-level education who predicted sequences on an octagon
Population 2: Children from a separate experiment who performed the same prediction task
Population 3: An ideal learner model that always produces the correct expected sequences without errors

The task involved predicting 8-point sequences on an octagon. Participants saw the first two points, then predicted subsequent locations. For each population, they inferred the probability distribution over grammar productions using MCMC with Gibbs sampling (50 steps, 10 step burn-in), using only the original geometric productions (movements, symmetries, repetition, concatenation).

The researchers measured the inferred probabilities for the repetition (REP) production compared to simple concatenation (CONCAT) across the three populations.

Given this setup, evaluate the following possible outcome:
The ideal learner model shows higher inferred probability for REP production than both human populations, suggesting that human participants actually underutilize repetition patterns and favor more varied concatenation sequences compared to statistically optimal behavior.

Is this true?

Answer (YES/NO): YES